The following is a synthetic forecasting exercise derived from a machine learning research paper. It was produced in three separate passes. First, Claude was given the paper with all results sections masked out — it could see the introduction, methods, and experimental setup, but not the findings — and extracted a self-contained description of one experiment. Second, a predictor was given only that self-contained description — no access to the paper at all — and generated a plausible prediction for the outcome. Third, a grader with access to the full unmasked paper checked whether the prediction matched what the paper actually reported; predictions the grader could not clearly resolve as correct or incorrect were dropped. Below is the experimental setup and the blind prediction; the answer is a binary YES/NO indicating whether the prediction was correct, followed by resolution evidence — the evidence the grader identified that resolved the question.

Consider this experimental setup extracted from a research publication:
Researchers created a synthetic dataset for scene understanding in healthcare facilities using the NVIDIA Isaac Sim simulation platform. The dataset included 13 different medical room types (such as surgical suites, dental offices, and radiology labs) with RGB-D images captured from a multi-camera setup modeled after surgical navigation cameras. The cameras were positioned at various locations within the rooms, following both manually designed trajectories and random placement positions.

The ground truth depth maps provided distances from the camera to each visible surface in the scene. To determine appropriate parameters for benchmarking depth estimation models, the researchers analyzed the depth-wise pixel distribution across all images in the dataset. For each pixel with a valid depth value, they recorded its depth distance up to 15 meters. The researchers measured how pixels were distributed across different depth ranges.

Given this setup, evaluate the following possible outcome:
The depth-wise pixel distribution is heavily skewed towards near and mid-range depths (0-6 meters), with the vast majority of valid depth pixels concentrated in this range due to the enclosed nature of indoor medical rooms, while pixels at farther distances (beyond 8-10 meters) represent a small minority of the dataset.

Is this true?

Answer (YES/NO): YES